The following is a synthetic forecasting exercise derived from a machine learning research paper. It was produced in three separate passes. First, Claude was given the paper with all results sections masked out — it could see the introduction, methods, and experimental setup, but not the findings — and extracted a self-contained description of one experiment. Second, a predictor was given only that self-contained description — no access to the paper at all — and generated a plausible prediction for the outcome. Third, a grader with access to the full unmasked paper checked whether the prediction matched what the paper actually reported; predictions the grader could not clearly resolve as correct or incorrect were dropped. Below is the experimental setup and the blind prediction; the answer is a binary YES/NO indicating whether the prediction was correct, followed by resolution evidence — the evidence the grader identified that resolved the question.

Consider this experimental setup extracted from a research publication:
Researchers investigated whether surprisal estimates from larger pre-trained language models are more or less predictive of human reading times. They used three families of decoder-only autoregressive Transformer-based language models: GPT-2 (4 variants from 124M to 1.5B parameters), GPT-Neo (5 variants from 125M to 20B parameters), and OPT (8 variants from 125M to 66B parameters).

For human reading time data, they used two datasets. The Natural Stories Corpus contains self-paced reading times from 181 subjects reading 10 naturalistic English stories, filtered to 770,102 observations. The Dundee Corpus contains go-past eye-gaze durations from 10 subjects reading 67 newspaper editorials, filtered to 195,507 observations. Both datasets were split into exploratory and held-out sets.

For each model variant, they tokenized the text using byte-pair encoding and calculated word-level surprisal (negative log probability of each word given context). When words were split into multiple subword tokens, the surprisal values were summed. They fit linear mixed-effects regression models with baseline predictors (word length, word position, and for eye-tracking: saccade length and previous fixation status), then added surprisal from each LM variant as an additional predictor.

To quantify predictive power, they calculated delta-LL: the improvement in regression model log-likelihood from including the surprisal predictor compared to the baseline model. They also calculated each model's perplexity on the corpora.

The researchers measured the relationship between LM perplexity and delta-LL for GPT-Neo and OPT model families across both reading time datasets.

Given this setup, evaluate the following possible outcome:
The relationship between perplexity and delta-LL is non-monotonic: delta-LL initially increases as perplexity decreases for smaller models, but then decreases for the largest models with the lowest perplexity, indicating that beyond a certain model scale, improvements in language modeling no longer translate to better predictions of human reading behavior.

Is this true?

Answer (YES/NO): NO